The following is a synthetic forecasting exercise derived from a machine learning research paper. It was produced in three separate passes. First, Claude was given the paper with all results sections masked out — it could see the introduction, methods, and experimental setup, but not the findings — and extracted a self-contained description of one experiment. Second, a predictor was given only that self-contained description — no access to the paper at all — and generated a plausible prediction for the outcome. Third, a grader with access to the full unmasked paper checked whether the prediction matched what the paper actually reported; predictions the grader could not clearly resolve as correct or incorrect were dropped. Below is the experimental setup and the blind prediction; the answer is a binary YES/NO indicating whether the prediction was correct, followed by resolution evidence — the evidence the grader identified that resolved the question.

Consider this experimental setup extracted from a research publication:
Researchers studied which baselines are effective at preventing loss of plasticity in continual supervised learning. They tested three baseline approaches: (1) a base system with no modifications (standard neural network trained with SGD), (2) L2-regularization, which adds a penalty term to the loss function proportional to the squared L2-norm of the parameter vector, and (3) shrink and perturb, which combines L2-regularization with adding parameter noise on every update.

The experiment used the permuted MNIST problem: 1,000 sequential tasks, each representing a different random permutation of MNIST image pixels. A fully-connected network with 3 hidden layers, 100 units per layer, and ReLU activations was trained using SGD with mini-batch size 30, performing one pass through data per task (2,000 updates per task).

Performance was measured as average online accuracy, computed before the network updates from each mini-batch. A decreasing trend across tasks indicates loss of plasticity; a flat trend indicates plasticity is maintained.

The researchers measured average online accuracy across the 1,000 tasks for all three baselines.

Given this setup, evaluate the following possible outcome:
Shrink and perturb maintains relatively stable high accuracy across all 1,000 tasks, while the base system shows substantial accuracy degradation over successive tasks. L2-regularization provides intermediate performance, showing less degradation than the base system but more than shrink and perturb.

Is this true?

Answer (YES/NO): NO